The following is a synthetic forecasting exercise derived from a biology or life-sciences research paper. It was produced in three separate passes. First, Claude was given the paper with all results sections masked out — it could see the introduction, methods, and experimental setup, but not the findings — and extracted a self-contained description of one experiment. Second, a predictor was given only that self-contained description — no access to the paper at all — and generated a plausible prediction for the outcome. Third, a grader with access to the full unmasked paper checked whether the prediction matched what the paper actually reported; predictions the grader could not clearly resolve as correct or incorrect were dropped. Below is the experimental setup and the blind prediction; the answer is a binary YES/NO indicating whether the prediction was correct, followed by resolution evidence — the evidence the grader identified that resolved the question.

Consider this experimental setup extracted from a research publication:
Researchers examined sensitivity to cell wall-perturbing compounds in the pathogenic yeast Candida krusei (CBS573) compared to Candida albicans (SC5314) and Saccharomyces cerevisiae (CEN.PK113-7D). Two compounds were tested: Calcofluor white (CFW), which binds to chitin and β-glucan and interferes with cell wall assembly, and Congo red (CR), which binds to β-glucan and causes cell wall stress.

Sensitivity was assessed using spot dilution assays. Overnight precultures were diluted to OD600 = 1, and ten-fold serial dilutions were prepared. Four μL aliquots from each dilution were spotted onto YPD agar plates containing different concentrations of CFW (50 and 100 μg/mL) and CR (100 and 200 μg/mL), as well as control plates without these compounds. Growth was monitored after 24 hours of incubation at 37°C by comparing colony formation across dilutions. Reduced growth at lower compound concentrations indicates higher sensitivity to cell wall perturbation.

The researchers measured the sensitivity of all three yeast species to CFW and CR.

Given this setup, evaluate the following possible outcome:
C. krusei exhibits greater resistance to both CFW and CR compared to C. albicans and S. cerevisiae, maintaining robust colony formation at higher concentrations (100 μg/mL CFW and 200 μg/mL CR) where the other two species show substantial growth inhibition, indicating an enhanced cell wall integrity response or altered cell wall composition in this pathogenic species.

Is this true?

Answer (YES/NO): NO